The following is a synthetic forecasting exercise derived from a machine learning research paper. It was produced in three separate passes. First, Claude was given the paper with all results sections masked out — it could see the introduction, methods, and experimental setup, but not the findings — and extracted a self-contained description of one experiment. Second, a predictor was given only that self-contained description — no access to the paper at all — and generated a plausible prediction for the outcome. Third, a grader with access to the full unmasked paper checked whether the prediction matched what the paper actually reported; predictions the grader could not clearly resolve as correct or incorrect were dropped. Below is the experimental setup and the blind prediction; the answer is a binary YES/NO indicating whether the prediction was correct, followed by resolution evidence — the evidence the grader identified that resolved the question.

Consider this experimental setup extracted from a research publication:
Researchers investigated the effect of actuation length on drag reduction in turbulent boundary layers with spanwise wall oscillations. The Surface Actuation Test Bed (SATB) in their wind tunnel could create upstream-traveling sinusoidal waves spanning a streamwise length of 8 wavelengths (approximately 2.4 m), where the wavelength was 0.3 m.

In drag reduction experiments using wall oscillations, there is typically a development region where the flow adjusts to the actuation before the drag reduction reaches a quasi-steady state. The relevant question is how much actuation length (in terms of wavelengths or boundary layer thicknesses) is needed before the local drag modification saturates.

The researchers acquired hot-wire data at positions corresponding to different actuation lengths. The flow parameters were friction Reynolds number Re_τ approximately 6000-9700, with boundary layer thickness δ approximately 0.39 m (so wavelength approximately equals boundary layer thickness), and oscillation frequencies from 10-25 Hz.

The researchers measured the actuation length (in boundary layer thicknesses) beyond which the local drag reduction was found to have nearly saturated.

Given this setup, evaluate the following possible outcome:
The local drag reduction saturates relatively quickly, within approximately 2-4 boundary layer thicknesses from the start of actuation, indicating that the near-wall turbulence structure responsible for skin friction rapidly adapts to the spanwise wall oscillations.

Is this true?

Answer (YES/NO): YES